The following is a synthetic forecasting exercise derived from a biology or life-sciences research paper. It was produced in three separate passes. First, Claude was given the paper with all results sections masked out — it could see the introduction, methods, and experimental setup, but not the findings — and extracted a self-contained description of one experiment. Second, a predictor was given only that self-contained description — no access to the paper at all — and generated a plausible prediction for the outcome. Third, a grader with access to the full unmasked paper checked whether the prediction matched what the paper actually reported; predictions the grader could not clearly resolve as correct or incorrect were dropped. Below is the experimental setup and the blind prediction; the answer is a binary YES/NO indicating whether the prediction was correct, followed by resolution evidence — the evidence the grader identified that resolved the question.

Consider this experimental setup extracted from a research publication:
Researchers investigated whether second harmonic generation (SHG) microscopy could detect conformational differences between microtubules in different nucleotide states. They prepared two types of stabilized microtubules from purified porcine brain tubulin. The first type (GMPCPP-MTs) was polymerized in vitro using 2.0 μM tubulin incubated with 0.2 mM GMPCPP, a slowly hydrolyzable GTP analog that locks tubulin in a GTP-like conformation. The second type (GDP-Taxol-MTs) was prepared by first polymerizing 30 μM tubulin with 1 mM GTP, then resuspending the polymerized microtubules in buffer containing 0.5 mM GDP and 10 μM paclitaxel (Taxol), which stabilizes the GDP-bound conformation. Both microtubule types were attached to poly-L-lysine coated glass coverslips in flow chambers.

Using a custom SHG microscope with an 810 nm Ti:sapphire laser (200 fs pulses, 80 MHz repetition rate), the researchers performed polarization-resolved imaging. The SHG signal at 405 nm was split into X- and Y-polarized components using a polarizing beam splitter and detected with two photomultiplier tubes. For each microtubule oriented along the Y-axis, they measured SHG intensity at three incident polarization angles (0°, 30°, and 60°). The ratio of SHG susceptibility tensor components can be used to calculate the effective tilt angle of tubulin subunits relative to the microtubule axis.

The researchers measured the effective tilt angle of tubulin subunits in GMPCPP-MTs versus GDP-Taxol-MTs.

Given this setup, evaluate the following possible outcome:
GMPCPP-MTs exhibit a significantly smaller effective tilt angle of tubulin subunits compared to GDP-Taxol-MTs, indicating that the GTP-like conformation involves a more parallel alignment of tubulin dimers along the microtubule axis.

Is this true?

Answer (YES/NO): YES